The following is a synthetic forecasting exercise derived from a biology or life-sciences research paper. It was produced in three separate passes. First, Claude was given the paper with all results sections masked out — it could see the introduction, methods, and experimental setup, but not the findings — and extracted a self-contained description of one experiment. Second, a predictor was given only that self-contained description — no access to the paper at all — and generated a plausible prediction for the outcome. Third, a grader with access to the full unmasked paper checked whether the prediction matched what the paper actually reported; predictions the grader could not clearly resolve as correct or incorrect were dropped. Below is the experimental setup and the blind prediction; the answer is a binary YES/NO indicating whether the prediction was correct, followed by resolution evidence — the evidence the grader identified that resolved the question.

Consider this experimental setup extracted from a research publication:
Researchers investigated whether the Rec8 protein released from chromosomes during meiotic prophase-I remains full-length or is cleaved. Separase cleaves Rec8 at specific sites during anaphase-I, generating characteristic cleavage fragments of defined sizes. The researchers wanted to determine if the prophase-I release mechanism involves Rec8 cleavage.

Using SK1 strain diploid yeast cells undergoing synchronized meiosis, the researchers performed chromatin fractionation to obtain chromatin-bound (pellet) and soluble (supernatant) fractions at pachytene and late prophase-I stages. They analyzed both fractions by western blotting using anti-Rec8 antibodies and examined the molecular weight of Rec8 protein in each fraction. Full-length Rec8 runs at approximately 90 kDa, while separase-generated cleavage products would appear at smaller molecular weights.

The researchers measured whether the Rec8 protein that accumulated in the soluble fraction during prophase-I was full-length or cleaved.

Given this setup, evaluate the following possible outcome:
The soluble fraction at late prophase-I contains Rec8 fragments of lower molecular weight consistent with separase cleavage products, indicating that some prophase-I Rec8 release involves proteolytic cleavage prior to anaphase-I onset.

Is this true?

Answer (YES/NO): NO